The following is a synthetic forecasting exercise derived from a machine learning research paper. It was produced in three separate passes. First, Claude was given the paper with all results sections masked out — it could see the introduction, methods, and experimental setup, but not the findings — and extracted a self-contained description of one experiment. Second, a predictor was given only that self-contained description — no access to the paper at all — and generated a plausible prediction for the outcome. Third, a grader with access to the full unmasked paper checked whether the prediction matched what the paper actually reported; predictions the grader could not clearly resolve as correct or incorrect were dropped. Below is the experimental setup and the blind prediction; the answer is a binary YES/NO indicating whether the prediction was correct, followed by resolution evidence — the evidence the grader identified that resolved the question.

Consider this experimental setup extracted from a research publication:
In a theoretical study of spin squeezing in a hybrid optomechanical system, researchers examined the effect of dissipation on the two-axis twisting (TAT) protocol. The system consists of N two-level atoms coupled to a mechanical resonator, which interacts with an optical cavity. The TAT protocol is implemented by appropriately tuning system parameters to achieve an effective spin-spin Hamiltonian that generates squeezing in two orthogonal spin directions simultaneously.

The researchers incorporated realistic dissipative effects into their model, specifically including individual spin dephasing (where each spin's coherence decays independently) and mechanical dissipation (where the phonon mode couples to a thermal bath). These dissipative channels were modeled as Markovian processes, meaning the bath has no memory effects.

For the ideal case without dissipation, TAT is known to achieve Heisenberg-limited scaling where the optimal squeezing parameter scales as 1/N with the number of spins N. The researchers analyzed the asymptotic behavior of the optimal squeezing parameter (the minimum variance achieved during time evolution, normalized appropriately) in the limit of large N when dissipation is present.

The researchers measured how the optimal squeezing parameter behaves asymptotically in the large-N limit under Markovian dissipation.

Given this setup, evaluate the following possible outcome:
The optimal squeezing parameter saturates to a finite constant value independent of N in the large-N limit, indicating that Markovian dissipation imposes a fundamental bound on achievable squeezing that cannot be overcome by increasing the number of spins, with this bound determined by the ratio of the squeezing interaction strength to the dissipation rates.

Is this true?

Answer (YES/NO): YES